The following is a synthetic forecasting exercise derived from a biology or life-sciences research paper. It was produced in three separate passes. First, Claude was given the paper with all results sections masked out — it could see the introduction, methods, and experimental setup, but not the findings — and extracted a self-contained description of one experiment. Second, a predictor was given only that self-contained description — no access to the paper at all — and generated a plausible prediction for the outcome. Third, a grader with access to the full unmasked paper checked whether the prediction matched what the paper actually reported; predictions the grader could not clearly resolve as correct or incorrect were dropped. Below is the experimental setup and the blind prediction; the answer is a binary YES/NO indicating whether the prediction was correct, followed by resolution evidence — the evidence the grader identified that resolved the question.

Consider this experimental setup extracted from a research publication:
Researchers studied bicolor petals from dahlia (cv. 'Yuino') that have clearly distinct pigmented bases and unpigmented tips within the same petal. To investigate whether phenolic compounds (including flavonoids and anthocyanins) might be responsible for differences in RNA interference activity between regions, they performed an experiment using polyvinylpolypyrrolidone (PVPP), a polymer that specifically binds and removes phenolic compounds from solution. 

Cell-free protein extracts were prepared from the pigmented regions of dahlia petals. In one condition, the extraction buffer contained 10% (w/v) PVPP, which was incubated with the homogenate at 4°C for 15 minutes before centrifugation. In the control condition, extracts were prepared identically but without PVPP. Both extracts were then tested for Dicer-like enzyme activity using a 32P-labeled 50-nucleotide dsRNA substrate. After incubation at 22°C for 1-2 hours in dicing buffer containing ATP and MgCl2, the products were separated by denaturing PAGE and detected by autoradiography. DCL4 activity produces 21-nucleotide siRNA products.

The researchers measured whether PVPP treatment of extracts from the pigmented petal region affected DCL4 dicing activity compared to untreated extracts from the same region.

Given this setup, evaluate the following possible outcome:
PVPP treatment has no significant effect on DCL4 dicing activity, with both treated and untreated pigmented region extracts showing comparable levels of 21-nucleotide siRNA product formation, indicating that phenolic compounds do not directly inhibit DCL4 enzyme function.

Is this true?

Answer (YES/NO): NO